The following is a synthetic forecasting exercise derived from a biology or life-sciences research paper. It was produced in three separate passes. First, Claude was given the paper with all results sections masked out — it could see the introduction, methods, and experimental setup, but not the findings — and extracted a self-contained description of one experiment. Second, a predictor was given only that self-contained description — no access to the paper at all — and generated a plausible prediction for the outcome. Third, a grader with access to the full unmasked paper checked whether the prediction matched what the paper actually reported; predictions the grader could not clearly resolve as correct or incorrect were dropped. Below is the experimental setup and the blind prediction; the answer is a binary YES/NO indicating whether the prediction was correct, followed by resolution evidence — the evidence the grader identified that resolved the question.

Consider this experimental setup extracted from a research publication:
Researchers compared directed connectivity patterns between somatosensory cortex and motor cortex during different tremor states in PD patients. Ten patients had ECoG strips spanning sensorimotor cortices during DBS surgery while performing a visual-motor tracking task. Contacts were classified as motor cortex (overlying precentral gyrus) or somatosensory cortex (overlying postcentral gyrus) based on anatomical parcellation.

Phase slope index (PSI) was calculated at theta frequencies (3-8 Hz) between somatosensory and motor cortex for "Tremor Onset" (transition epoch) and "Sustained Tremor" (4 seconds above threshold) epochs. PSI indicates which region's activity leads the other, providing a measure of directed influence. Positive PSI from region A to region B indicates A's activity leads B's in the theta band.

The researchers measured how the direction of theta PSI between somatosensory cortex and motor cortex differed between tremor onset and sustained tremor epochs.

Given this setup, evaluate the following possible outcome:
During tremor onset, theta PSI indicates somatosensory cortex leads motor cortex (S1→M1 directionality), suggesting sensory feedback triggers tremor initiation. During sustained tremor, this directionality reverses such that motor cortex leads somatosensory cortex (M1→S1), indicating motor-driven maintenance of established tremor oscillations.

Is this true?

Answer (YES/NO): NO